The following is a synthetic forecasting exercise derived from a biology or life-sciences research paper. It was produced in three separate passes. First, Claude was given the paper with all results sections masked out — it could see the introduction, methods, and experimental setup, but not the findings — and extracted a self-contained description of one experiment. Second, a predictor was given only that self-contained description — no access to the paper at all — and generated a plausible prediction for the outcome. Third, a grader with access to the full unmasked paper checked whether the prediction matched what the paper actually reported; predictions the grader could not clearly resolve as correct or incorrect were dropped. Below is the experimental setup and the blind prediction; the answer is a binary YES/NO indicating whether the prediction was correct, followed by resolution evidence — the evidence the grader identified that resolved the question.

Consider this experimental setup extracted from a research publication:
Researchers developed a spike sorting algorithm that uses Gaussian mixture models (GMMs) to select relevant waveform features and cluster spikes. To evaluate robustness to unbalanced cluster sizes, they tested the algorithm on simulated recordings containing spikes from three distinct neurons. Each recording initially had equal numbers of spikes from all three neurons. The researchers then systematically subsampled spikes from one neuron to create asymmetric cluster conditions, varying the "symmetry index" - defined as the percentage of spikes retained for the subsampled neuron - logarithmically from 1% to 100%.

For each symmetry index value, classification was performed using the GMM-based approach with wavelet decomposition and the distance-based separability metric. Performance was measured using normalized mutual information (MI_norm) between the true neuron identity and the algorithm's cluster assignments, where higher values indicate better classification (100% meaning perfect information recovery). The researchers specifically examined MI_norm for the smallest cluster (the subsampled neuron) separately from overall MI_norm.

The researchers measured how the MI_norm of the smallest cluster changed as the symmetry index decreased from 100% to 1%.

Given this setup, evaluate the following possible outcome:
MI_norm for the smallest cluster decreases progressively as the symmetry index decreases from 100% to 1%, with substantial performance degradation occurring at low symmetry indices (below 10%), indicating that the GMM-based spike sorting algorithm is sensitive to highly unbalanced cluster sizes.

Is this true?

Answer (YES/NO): NO